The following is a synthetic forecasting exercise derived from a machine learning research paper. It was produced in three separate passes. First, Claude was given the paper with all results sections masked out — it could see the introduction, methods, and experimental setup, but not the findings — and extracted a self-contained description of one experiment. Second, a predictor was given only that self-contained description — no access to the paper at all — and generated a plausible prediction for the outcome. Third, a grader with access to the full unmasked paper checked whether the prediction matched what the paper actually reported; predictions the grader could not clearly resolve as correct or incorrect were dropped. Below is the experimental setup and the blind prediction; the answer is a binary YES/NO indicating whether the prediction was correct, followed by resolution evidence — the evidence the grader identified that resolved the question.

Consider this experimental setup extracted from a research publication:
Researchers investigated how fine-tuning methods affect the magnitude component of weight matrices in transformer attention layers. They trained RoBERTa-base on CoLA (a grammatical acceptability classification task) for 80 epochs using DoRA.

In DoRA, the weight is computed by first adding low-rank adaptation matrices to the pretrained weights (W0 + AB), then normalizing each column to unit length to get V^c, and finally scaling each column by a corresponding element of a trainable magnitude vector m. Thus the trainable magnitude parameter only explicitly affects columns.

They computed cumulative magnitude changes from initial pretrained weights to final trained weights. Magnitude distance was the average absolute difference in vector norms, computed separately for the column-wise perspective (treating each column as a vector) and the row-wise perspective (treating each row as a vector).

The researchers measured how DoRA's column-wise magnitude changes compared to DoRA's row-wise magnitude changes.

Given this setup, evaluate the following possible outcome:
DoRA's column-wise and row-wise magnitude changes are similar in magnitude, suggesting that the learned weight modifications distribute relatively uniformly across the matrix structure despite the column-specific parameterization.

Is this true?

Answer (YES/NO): NO